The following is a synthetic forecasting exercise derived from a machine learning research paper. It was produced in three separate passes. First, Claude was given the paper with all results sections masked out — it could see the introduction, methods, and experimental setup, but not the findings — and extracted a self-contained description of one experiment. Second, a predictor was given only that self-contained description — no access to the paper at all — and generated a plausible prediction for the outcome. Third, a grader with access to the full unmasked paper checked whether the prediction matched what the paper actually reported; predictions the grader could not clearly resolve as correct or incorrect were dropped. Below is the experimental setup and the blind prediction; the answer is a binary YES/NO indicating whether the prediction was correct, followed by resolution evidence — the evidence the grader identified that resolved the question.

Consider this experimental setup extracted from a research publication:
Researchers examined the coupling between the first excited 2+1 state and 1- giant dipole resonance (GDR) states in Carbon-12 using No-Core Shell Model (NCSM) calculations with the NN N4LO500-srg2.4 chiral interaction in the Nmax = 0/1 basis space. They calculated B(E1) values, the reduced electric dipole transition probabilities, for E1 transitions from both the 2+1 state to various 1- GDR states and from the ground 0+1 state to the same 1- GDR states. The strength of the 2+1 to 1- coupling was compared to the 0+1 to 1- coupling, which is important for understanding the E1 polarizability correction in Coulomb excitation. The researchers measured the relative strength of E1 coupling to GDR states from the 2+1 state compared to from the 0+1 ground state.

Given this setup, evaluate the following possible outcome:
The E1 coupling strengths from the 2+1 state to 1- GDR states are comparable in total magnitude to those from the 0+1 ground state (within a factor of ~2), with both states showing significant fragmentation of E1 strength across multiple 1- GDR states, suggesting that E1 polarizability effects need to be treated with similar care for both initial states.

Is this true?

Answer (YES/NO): NO